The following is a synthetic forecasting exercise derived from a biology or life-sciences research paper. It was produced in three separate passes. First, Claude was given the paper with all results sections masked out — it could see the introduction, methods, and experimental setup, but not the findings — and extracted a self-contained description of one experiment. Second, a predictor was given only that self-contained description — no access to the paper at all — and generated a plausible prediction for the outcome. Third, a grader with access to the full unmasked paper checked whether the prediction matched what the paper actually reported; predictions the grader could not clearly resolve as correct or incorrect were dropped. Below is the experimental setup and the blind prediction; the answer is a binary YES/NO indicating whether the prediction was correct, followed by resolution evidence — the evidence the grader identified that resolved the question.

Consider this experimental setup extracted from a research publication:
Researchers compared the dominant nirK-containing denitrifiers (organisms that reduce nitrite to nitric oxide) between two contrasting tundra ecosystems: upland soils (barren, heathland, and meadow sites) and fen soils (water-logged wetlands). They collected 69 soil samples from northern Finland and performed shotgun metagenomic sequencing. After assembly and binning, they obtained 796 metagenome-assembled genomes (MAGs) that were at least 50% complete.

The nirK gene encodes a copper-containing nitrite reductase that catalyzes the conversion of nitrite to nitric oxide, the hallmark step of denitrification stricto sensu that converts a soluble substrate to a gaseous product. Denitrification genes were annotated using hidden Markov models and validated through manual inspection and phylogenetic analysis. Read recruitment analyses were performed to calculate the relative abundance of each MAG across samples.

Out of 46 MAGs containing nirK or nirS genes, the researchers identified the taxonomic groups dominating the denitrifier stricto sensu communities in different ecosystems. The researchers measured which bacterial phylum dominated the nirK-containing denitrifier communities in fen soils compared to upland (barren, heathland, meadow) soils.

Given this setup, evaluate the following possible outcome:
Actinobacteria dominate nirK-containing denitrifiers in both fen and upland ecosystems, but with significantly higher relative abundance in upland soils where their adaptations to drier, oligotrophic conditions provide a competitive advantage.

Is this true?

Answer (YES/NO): NO